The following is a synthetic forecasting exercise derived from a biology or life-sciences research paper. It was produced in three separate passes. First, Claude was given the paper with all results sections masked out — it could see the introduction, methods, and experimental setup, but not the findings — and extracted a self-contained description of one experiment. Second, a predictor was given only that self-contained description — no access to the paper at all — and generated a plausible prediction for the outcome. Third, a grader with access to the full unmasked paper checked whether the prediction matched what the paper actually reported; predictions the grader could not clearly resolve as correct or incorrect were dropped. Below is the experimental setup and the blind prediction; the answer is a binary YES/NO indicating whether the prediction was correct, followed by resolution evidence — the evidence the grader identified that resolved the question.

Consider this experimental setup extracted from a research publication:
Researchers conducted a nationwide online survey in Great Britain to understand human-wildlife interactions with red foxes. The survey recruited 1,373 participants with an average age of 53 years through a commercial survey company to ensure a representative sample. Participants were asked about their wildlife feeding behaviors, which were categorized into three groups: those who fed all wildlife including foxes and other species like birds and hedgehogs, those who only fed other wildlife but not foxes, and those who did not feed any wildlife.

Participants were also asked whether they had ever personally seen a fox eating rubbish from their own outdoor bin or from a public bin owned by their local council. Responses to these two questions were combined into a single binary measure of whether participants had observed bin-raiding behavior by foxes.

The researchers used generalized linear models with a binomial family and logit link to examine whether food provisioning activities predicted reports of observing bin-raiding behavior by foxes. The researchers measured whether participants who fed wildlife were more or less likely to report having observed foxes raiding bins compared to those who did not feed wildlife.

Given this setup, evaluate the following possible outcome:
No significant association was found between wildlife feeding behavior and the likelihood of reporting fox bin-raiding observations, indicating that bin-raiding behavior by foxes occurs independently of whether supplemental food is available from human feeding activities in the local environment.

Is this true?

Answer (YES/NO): NO